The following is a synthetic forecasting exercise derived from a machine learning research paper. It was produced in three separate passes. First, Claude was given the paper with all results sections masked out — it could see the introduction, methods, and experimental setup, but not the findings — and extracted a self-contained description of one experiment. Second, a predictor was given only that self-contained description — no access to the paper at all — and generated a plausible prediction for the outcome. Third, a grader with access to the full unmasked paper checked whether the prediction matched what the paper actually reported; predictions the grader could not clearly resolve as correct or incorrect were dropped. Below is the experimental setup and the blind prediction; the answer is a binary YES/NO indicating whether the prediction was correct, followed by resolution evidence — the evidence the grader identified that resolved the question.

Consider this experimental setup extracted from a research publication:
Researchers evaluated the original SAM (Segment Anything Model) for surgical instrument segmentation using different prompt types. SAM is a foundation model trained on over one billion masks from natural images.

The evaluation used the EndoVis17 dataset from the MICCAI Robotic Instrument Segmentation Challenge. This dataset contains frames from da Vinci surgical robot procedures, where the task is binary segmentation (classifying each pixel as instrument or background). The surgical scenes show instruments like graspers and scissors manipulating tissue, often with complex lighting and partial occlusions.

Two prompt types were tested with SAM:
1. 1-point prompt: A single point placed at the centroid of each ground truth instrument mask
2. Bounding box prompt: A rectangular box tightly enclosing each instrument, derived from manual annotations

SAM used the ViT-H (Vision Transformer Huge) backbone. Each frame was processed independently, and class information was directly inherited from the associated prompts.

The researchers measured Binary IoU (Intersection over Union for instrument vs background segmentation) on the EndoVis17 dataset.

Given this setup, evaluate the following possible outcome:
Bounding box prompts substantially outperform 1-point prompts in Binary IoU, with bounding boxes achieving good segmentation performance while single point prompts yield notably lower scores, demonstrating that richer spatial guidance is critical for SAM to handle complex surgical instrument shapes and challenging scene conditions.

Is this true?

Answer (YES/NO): YES